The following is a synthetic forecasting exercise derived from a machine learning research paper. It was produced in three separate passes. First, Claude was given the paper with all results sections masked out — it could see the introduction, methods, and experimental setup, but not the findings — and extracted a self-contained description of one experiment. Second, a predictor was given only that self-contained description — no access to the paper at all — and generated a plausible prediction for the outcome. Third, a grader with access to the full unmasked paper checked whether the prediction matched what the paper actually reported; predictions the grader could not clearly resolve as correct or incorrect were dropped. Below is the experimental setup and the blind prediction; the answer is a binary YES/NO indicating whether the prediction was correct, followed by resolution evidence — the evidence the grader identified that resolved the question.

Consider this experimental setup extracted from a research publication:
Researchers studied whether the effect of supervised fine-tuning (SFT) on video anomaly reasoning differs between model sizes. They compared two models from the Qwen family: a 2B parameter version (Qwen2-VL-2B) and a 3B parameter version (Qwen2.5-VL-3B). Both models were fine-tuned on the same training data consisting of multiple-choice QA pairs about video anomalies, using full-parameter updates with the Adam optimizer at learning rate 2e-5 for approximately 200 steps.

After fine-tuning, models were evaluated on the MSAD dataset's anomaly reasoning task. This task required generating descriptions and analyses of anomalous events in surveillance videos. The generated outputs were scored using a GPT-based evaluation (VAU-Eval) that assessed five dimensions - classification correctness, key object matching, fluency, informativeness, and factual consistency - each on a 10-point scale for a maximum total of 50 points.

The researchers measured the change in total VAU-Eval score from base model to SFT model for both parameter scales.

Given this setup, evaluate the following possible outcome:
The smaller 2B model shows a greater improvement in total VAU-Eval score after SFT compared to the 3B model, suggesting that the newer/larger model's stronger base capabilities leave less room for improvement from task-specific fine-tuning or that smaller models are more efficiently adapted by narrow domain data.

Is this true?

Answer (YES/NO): YES